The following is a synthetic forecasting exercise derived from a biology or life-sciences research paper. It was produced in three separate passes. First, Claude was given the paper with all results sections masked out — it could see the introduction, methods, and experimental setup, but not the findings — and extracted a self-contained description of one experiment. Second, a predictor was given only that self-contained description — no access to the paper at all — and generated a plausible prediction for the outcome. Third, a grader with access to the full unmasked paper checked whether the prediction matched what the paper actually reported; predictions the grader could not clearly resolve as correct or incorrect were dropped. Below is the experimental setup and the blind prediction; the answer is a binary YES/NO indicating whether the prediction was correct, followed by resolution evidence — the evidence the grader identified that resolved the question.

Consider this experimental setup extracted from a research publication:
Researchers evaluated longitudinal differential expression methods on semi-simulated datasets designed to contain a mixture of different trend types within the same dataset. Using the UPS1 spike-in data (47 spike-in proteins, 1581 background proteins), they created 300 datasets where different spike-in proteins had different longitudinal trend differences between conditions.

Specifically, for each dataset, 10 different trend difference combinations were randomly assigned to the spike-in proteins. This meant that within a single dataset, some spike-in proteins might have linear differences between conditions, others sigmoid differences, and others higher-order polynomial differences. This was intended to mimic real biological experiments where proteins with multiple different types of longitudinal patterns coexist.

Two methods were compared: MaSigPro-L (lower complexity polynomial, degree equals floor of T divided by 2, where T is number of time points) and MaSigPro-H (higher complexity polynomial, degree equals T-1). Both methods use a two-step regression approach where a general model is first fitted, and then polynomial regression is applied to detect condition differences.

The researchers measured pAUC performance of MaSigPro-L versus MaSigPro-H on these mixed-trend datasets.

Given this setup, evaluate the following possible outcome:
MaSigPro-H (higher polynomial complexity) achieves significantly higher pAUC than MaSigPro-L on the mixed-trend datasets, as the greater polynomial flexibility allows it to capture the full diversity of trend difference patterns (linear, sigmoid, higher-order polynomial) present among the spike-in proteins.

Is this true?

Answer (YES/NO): YES